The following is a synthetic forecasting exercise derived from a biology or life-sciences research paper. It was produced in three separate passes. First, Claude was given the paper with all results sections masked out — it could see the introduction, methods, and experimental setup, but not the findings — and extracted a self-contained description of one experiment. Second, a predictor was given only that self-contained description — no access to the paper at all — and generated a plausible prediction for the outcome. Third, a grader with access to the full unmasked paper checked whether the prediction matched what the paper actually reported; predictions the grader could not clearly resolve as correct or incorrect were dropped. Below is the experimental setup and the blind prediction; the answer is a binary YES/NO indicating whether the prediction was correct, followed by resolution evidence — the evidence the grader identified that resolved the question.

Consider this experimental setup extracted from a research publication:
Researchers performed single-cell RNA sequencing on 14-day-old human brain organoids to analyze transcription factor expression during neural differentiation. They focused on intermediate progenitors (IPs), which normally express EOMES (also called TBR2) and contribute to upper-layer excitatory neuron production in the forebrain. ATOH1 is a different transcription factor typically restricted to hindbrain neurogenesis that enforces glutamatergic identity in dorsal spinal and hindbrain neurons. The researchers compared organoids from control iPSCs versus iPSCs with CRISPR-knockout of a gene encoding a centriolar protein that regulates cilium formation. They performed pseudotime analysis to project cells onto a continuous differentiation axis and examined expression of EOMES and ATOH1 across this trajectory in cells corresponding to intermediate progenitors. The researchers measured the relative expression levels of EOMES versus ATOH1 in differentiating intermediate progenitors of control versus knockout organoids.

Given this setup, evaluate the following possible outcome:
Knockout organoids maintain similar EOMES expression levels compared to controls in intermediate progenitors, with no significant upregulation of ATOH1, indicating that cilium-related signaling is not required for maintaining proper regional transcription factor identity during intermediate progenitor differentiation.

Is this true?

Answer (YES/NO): NO